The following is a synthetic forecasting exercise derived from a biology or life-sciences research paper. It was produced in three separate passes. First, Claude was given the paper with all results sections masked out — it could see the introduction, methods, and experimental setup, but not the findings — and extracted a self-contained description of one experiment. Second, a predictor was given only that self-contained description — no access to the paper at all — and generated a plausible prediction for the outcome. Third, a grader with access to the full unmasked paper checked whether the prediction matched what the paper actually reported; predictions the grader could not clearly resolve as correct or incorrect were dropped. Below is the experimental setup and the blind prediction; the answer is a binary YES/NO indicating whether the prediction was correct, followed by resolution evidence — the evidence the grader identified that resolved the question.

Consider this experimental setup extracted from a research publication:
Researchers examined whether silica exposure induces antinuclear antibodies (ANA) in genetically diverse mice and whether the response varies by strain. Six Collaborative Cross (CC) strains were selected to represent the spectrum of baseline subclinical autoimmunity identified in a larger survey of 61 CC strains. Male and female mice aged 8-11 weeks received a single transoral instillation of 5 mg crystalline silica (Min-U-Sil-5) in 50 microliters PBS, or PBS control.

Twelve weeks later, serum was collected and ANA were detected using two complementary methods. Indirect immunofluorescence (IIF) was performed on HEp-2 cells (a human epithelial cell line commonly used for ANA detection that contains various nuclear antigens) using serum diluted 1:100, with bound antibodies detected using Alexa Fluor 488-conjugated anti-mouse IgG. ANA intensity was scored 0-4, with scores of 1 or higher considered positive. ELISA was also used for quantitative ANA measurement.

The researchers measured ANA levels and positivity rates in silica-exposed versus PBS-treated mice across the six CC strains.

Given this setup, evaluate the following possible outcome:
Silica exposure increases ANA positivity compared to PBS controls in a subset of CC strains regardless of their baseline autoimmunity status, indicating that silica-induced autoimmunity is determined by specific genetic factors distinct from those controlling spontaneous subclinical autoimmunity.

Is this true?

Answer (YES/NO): NO